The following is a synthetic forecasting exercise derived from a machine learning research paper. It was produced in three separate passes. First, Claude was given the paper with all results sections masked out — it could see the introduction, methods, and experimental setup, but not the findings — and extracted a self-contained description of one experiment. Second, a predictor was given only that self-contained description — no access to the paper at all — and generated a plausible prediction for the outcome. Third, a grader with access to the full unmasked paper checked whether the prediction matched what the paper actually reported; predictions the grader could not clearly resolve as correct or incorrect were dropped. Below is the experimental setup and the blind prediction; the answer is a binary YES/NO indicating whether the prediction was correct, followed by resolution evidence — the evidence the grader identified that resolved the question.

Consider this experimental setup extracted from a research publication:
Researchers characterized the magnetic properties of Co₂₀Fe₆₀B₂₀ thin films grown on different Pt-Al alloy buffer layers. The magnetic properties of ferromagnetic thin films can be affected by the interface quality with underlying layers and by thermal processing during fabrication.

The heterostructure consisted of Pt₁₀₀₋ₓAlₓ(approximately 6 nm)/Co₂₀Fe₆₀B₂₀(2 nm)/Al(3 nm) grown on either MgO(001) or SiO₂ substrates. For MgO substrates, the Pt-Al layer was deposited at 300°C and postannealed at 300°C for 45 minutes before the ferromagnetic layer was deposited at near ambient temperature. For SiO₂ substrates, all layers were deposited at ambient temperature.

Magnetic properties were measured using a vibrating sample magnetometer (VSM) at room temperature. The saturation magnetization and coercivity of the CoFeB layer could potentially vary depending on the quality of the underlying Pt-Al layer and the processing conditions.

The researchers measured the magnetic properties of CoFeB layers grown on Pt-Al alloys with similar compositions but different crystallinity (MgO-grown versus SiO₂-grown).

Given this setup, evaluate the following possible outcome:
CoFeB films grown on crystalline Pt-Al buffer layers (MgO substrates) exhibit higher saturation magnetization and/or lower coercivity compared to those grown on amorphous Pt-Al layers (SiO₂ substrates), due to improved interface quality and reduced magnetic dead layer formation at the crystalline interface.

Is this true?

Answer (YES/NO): NO